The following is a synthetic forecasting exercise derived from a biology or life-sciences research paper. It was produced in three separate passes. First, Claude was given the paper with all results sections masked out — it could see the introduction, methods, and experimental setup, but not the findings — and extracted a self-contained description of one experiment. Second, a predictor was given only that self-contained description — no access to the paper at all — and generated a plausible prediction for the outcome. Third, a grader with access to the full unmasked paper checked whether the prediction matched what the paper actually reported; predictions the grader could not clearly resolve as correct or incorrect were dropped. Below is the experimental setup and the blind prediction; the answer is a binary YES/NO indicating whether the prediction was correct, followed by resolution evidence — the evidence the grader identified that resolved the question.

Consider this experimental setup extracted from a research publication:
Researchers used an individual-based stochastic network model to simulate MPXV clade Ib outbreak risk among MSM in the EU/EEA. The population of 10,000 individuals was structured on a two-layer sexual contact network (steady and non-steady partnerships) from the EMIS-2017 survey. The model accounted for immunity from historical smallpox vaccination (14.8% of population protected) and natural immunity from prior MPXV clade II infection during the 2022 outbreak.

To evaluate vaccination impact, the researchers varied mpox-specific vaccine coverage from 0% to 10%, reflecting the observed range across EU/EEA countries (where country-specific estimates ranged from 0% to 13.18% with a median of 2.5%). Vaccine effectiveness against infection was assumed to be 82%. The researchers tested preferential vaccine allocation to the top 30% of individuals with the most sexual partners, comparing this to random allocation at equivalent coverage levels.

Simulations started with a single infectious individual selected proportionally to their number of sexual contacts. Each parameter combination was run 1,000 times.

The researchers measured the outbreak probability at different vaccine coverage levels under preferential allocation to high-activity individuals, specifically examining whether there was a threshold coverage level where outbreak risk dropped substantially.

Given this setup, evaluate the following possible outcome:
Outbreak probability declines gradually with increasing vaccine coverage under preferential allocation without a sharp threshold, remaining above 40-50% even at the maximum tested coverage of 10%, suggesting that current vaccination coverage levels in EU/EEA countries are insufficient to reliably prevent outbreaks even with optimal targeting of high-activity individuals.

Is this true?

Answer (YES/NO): NO